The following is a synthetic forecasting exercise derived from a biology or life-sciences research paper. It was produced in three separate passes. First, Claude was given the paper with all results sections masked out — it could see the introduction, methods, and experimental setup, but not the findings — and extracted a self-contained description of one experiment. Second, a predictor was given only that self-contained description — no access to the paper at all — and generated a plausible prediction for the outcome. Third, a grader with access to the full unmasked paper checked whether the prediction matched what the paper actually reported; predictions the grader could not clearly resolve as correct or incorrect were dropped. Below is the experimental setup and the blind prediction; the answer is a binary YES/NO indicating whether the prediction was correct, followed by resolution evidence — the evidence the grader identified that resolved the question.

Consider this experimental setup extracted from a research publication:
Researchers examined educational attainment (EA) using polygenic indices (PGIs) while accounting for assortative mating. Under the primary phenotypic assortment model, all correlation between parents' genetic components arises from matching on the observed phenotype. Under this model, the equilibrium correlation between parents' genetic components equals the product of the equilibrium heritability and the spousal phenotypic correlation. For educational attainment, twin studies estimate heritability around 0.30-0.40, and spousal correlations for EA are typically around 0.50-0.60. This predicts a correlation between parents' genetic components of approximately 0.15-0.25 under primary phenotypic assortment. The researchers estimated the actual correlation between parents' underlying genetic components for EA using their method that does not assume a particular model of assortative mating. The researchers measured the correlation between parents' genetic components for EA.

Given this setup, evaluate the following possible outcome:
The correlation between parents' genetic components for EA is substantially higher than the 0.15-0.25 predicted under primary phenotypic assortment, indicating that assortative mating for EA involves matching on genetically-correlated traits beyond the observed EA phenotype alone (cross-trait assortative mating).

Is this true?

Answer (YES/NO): NO